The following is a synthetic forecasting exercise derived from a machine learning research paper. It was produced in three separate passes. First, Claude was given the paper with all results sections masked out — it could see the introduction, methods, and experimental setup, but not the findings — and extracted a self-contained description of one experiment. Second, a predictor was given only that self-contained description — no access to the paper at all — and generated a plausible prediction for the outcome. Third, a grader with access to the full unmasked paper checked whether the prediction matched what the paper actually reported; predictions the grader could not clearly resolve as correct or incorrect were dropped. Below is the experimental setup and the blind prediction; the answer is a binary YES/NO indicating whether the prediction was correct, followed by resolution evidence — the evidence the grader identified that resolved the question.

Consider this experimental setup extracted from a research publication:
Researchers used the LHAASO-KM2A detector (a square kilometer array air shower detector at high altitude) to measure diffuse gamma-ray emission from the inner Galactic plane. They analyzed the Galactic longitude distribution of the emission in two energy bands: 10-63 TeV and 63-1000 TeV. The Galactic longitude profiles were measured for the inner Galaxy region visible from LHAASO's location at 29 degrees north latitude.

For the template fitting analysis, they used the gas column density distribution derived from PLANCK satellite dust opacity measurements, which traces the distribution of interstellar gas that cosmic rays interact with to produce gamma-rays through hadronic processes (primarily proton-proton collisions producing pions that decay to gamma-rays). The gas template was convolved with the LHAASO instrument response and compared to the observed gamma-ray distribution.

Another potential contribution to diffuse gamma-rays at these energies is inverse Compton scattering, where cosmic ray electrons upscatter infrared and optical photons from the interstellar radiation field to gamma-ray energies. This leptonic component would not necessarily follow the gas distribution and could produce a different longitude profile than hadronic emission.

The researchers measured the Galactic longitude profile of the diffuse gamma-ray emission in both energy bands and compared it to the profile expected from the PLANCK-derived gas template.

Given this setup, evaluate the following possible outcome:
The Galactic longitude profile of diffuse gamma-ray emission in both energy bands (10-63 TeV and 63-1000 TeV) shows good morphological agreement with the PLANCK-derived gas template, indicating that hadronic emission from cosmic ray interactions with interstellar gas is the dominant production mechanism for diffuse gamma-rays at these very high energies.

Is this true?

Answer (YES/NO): NO